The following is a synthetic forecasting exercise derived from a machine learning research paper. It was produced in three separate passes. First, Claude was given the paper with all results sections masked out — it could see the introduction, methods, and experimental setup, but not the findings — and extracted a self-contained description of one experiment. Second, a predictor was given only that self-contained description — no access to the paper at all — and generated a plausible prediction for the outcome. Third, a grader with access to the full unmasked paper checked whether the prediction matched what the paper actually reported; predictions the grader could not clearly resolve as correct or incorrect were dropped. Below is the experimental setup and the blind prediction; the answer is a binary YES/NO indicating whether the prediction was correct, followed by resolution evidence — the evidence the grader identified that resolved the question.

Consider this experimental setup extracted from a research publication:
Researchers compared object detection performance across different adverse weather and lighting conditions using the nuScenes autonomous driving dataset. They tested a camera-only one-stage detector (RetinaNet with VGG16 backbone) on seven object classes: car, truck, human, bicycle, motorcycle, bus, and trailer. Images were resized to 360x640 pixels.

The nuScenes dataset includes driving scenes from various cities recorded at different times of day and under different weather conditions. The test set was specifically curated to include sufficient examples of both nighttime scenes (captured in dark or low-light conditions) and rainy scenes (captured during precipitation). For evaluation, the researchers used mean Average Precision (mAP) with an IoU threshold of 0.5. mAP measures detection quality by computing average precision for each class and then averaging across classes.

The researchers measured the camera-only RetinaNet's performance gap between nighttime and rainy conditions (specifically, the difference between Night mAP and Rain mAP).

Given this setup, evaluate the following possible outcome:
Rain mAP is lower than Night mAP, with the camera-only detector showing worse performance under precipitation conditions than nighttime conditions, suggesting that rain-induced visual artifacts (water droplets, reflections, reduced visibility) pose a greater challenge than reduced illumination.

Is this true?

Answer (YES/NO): YES